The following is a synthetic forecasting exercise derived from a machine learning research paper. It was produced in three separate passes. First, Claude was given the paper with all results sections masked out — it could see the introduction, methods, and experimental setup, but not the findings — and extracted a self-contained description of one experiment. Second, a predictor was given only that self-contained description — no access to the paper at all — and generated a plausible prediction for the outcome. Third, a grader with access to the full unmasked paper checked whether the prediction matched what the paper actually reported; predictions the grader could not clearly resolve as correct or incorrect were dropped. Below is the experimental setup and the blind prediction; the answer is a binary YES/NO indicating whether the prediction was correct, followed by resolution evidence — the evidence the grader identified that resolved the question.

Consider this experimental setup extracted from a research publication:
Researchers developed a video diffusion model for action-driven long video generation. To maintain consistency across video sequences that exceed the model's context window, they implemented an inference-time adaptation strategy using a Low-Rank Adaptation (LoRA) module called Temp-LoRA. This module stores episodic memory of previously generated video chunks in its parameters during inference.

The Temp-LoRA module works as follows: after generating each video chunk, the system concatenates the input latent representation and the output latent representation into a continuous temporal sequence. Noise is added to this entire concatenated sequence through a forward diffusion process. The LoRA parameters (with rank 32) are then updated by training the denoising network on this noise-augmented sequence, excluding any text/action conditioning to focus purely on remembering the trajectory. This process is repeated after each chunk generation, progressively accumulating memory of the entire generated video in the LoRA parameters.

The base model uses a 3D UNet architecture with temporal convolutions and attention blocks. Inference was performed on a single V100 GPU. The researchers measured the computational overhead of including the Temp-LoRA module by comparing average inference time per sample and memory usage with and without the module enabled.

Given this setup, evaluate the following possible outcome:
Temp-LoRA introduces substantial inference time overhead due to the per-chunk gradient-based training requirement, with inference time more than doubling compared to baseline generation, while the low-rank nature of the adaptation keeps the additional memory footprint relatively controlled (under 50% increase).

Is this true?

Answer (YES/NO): NO